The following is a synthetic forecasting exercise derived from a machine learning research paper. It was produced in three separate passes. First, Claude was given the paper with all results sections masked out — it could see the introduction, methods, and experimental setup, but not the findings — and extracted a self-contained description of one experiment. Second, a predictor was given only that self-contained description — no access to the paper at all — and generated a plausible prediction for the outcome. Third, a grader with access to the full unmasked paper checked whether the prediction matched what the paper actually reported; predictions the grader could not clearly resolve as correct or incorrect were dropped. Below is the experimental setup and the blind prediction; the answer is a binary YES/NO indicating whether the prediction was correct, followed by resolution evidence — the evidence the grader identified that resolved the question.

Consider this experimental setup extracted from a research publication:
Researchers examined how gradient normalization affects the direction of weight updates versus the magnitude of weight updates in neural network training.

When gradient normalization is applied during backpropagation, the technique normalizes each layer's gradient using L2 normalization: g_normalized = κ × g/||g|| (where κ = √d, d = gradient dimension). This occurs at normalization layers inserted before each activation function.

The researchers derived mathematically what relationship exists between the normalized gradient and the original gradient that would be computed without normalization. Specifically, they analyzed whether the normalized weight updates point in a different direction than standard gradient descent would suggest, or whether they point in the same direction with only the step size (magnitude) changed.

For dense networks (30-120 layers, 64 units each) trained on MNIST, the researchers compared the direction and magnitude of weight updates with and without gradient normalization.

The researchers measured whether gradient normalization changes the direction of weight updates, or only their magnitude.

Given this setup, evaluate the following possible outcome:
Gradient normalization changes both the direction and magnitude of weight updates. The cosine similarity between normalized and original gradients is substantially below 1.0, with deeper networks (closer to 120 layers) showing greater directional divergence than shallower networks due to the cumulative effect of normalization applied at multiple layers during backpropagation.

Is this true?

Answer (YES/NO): NO